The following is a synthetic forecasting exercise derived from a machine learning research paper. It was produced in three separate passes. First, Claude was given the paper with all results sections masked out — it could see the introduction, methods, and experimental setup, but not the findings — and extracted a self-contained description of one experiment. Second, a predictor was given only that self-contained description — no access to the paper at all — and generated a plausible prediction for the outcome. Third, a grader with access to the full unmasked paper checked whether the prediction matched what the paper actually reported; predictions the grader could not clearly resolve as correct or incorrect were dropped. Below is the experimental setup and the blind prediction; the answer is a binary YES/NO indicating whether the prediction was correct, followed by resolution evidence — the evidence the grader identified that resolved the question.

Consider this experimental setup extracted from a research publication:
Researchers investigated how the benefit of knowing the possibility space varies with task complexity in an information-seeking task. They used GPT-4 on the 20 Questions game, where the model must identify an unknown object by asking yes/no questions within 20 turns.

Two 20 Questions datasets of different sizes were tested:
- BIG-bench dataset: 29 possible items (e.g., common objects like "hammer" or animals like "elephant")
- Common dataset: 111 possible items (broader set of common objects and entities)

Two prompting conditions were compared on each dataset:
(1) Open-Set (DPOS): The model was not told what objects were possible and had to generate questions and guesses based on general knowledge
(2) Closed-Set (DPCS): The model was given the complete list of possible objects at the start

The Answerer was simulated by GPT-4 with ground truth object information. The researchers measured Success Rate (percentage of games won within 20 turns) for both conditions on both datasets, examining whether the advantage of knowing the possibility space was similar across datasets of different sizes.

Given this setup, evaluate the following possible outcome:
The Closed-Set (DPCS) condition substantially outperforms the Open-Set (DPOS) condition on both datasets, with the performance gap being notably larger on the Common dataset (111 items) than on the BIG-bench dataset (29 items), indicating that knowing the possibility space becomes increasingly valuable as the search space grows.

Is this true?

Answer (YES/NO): NO